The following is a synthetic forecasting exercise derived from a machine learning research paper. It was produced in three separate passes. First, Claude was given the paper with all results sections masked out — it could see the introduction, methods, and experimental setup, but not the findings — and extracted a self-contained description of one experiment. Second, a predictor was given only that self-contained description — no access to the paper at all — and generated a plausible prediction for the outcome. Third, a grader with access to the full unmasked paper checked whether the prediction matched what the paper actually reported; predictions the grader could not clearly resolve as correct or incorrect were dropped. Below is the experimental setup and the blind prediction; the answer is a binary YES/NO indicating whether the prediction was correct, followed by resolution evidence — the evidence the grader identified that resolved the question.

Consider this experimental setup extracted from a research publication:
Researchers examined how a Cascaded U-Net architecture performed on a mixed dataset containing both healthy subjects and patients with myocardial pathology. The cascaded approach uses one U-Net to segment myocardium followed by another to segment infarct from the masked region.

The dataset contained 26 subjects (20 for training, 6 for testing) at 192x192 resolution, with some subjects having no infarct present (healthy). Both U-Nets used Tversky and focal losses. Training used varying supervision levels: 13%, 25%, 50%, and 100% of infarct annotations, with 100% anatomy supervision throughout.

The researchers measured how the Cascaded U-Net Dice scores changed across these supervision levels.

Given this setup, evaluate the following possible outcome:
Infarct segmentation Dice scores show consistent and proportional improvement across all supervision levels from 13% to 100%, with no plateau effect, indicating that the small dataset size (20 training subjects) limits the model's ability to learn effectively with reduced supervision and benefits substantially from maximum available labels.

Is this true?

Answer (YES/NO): NO